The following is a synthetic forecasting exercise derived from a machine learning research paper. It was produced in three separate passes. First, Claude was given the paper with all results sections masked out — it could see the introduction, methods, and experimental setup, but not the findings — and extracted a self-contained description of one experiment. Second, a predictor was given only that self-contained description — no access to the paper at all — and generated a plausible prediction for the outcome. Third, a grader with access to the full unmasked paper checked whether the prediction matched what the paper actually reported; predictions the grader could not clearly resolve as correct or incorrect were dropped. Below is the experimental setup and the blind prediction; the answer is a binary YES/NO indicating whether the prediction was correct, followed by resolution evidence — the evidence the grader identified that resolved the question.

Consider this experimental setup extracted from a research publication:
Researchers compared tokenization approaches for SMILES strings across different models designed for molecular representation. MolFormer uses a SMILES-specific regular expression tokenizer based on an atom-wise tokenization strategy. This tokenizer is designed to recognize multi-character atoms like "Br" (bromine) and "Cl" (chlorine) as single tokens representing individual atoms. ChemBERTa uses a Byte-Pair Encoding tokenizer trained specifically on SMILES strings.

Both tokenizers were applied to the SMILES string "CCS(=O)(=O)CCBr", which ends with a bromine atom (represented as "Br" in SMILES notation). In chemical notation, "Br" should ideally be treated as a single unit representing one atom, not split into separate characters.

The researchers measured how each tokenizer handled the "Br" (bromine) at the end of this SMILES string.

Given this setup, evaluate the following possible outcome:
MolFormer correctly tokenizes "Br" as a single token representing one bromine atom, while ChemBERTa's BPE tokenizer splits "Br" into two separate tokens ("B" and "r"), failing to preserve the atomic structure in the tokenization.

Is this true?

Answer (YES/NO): YES